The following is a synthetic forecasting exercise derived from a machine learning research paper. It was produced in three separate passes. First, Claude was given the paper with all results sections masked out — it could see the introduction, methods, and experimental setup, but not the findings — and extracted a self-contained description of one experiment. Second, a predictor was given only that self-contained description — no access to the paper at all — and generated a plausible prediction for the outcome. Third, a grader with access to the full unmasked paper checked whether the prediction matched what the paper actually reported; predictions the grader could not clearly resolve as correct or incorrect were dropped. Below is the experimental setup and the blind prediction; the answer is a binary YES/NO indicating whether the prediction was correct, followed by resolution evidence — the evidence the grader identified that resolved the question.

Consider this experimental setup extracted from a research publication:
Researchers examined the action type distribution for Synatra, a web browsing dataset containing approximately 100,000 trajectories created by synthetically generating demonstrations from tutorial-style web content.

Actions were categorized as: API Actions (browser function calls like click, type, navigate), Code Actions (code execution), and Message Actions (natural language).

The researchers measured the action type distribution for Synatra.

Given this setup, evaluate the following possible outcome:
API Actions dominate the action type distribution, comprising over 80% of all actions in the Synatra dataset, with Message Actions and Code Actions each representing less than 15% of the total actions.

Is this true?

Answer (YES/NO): YES